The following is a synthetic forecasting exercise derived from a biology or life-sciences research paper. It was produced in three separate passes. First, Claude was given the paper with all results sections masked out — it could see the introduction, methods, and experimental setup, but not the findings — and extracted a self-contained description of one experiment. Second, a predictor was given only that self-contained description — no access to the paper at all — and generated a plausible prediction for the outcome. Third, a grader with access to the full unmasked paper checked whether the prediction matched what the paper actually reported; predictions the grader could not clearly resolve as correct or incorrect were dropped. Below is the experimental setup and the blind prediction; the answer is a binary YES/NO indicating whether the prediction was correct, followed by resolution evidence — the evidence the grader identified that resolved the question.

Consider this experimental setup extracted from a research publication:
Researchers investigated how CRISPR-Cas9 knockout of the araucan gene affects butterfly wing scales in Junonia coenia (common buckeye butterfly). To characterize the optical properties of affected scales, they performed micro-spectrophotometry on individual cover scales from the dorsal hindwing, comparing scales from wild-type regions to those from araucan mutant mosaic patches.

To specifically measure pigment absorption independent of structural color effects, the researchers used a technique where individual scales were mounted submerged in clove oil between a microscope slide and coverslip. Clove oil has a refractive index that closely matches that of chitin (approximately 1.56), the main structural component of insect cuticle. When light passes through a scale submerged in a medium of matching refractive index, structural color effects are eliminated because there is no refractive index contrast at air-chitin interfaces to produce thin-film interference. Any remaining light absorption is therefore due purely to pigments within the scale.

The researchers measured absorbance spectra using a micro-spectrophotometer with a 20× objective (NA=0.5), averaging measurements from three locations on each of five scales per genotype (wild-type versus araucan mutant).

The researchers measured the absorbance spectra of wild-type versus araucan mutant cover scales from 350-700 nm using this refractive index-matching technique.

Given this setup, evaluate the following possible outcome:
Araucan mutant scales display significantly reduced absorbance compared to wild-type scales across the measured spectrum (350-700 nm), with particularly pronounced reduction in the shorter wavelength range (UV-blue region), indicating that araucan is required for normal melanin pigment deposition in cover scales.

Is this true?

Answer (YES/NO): NO